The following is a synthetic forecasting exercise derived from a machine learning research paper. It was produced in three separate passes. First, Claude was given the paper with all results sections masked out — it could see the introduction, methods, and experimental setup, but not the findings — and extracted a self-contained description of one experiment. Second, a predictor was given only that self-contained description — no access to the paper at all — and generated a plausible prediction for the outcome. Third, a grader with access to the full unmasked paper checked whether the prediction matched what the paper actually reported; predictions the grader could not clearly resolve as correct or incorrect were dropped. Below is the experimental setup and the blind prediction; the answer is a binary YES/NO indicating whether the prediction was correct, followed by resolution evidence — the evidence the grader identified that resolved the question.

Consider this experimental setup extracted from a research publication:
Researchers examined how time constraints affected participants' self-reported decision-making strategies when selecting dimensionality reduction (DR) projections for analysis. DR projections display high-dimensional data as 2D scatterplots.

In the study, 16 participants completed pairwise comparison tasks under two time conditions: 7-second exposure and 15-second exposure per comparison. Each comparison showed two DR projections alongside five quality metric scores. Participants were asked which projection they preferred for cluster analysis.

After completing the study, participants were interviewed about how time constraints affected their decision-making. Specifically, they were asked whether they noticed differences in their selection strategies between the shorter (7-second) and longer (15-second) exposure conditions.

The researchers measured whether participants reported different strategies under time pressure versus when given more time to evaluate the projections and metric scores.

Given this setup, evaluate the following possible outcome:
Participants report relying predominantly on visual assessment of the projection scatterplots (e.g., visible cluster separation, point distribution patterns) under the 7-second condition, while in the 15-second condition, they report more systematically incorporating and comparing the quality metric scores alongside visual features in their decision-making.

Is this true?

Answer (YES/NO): NO